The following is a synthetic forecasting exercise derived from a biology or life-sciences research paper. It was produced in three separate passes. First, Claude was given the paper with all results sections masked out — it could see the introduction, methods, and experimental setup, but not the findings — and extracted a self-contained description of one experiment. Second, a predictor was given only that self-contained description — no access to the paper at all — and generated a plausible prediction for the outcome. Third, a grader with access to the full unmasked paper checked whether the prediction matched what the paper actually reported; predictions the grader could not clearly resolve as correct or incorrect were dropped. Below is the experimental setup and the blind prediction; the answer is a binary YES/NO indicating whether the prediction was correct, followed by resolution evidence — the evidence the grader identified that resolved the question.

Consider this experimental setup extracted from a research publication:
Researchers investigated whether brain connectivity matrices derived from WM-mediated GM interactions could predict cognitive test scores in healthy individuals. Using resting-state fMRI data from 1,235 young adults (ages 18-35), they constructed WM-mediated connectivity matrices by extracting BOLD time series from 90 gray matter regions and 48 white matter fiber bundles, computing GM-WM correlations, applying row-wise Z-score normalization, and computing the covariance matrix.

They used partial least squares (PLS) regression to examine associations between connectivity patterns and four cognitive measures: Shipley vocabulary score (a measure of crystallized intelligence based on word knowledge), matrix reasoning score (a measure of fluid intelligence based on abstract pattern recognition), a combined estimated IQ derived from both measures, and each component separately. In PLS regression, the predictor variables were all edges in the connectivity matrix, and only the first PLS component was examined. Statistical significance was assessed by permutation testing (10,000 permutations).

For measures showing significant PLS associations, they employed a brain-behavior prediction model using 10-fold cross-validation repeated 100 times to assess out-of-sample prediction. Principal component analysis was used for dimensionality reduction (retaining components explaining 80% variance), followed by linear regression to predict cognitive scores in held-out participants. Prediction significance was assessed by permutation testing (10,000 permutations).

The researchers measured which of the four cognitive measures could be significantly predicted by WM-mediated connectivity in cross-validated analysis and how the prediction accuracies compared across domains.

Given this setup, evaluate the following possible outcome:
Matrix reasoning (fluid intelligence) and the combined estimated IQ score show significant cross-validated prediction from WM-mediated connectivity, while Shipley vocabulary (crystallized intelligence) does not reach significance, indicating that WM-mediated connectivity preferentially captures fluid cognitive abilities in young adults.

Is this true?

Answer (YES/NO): NO